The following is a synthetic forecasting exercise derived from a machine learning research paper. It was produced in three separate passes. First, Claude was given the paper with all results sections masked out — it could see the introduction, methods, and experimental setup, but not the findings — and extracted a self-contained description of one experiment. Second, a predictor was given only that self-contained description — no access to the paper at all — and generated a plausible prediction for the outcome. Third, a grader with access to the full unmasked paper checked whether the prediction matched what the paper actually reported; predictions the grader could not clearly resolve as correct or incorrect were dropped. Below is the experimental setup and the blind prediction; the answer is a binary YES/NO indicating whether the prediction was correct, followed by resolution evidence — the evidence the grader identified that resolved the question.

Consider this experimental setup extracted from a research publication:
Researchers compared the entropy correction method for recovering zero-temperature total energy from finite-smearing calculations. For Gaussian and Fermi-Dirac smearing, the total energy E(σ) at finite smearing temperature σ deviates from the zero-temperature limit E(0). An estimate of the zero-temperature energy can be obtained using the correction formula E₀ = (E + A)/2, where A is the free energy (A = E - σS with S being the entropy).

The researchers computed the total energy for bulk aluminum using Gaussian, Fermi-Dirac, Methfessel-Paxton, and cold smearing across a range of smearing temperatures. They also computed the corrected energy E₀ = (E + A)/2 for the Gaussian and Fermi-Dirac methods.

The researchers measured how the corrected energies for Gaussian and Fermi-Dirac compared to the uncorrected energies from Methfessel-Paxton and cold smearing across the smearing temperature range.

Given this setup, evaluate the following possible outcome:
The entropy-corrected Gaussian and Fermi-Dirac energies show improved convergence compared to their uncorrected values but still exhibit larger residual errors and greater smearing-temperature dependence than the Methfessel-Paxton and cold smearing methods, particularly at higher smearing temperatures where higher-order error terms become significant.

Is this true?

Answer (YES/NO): NO